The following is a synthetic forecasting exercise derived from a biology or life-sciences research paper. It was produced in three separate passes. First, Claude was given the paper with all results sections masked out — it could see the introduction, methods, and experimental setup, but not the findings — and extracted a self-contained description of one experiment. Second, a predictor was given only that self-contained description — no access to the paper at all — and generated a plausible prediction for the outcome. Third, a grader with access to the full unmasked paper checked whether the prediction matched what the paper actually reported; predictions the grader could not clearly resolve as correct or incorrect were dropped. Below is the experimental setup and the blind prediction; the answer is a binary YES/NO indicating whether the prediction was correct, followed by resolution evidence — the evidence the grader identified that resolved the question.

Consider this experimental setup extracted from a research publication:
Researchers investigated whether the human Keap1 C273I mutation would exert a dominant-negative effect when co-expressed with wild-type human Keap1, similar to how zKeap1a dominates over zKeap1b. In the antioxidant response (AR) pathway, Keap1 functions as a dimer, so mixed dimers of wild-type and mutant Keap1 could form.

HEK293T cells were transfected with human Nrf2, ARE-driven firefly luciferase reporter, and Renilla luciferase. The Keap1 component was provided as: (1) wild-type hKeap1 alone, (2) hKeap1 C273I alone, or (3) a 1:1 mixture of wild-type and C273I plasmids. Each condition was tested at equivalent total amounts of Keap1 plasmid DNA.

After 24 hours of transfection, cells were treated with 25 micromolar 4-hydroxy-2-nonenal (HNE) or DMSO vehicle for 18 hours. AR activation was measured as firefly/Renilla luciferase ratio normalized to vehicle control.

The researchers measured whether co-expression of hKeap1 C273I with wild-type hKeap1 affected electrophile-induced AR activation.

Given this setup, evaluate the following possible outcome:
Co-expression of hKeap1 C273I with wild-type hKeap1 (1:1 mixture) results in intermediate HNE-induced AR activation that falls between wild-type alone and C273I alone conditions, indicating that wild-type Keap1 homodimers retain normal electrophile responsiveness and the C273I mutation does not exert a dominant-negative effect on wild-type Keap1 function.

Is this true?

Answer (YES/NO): NO